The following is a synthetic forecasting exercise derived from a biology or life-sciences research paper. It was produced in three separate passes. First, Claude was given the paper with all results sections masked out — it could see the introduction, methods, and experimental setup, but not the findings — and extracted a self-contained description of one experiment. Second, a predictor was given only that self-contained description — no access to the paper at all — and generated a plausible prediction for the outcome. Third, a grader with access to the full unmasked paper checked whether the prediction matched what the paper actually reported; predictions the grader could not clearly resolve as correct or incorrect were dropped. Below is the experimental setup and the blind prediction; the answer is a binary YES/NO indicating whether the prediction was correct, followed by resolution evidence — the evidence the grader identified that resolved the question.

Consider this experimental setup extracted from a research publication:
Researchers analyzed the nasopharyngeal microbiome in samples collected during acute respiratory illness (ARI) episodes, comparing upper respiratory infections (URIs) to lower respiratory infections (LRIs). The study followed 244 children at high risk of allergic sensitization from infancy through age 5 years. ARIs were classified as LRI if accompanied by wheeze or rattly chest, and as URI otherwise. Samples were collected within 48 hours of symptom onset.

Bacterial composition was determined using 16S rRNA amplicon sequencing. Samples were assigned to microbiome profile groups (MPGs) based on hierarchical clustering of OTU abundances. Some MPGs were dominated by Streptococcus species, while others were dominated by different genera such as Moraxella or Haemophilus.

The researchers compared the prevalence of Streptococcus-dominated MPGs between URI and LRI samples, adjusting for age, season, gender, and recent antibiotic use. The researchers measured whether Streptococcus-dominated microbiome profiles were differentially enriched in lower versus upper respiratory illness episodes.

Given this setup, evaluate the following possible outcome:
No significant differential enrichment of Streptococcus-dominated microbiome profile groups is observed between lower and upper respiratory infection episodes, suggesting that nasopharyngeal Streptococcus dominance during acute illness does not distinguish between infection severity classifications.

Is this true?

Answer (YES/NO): NO